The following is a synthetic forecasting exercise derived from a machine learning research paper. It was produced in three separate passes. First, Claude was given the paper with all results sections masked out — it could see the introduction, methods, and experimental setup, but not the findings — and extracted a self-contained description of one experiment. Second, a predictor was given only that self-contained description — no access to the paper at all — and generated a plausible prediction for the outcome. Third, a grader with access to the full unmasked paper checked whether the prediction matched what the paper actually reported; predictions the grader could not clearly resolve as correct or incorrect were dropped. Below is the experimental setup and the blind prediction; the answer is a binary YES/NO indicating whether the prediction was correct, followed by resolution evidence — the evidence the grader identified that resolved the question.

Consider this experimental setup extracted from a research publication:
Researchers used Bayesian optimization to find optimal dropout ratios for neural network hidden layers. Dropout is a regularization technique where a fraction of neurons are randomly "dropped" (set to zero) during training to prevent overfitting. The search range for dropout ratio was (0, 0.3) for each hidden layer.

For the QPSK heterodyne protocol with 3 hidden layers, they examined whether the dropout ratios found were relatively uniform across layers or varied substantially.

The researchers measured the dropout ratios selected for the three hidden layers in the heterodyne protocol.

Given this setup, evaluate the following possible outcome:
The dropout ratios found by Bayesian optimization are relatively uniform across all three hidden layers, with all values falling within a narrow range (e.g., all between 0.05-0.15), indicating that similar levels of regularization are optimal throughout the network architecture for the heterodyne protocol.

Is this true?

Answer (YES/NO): NO